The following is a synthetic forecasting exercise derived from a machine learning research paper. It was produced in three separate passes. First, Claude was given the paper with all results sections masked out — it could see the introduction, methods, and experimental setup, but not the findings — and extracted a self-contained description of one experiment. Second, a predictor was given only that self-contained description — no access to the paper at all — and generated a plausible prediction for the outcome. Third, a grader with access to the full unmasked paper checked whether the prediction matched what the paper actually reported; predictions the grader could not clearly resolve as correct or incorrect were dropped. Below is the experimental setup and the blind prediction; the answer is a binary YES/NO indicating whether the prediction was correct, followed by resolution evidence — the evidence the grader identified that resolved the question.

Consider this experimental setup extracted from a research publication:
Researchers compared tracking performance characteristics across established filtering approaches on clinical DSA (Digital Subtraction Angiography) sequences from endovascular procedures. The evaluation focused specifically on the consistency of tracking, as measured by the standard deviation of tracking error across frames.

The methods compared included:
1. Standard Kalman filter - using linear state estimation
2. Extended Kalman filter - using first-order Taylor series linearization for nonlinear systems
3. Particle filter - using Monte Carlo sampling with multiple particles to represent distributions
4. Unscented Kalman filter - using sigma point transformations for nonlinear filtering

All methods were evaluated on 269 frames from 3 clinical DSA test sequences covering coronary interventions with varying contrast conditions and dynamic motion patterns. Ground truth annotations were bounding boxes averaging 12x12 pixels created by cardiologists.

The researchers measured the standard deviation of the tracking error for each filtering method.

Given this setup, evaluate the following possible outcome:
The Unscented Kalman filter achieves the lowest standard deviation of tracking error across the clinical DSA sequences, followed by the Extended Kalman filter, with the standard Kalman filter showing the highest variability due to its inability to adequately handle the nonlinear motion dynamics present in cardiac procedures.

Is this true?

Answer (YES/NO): NO